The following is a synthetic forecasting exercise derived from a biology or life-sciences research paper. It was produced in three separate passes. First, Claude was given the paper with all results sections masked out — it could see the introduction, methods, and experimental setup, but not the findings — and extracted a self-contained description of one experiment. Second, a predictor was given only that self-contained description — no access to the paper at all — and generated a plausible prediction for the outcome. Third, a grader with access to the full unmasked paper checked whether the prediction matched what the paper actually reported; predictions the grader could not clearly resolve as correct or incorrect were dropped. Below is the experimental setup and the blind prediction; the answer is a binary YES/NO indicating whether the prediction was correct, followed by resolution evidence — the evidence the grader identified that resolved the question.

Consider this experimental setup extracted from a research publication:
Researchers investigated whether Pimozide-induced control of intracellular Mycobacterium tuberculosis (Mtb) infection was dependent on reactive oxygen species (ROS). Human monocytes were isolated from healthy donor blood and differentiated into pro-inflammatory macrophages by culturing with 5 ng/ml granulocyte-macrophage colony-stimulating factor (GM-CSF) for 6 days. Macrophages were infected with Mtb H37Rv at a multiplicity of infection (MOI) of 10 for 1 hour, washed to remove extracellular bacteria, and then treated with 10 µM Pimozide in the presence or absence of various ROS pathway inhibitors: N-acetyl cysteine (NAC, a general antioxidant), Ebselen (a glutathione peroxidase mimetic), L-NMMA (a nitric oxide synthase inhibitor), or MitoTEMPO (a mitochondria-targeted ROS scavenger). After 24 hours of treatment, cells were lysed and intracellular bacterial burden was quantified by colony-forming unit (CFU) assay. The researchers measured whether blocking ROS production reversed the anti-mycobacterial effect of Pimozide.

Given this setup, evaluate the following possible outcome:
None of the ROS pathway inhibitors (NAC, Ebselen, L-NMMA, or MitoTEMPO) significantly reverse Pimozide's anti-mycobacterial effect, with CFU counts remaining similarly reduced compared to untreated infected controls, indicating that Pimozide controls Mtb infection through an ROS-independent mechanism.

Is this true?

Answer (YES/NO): NO